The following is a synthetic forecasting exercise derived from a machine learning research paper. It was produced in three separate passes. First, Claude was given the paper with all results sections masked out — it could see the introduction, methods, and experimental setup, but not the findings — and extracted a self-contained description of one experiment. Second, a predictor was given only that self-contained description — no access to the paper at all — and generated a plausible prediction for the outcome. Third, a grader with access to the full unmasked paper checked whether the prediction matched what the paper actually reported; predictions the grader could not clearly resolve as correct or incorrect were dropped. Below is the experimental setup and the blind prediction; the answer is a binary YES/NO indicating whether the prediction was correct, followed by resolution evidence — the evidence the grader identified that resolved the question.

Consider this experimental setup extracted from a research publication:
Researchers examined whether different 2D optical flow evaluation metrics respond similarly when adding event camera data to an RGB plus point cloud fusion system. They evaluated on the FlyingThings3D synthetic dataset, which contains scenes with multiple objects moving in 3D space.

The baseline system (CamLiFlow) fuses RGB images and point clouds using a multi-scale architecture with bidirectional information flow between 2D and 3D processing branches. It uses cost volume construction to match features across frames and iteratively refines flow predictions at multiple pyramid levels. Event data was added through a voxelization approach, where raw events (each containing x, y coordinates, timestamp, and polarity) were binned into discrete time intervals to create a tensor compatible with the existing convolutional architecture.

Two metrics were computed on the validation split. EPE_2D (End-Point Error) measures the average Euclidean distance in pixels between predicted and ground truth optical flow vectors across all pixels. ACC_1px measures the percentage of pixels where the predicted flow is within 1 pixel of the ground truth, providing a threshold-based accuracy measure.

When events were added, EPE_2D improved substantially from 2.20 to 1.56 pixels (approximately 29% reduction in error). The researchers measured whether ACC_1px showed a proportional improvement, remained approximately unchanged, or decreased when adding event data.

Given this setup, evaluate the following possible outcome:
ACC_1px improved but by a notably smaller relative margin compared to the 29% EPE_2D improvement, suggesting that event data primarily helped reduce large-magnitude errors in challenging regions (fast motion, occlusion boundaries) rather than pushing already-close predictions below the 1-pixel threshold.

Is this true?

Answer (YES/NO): NO